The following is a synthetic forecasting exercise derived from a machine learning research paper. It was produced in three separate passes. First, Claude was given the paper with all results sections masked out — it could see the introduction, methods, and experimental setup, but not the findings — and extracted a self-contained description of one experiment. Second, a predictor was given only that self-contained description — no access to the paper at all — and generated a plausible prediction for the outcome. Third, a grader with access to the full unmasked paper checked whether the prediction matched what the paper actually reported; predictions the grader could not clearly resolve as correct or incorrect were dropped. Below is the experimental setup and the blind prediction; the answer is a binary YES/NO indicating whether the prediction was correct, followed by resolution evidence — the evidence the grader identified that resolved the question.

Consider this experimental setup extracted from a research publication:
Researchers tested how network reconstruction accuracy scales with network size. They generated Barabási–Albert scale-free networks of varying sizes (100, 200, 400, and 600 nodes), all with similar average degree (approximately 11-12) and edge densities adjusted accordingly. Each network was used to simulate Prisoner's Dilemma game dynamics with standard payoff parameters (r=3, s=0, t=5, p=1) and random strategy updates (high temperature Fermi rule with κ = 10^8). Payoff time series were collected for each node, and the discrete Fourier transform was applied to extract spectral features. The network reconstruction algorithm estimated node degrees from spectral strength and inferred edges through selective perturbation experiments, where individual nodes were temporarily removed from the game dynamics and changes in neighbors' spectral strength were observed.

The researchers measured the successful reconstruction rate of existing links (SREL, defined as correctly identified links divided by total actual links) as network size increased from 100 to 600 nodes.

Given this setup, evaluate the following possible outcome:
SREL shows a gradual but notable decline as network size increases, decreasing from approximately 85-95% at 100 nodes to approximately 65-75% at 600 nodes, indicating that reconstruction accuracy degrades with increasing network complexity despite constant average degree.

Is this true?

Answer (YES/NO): NO